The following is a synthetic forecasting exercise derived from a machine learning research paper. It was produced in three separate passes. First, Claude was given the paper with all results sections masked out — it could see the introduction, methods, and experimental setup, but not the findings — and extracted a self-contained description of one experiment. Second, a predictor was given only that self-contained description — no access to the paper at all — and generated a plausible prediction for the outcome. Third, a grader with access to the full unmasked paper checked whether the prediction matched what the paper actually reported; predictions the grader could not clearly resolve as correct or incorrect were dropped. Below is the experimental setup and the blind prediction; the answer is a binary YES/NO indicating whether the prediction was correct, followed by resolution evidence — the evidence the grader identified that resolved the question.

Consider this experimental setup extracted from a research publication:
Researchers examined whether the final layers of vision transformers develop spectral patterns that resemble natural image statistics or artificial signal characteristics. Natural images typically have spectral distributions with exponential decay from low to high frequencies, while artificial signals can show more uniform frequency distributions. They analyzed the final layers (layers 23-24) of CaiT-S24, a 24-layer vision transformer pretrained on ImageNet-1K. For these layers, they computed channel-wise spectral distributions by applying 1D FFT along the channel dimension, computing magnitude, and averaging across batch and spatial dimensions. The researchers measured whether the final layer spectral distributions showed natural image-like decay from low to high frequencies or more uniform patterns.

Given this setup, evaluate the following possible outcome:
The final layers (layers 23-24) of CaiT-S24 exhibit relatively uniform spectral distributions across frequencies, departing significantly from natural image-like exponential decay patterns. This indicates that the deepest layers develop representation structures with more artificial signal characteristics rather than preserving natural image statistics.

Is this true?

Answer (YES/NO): YES